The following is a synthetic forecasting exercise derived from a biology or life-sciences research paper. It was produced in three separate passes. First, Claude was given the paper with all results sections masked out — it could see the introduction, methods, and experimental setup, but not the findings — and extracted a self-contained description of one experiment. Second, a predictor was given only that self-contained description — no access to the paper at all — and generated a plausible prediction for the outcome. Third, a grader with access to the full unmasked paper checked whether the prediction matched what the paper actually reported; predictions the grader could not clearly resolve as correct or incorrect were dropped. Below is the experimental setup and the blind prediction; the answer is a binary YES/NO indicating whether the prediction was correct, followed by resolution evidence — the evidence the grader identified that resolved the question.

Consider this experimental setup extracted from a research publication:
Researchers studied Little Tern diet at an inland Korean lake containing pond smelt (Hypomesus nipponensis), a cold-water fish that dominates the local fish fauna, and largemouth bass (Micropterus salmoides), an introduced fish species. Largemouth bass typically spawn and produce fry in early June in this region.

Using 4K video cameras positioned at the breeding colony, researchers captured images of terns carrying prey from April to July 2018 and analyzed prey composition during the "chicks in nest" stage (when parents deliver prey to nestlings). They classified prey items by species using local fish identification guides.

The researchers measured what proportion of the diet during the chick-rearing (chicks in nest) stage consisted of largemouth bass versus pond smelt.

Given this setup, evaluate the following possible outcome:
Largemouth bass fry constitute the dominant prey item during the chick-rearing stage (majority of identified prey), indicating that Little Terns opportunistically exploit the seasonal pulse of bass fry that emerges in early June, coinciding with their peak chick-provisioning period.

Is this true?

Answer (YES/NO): NO